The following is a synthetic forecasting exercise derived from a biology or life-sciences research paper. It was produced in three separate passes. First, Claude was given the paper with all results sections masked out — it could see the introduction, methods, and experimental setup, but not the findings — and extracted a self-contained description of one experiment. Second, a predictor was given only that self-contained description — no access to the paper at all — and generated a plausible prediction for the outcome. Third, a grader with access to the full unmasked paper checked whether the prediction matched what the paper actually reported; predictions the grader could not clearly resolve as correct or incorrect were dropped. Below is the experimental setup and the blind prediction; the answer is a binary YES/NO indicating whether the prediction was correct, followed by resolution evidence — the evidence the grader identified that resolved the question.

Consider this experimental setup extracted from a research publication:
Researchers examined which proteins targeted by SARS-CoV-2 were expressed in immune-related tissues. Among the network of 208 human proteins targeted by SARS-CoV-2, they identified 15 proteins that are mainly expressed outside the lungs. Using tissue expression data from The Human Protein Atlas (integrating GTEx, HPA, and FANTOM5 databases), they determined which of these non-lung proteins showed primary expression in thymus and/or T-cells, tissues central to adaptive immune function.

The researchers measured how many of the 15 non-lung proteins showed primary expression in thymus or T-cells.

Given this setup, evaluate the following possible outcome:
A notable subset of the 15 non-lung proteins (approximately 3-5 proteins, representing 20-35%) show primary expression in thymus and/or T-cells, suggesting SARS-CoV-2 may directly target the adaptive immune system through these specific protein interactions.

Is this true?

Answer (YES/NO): YES